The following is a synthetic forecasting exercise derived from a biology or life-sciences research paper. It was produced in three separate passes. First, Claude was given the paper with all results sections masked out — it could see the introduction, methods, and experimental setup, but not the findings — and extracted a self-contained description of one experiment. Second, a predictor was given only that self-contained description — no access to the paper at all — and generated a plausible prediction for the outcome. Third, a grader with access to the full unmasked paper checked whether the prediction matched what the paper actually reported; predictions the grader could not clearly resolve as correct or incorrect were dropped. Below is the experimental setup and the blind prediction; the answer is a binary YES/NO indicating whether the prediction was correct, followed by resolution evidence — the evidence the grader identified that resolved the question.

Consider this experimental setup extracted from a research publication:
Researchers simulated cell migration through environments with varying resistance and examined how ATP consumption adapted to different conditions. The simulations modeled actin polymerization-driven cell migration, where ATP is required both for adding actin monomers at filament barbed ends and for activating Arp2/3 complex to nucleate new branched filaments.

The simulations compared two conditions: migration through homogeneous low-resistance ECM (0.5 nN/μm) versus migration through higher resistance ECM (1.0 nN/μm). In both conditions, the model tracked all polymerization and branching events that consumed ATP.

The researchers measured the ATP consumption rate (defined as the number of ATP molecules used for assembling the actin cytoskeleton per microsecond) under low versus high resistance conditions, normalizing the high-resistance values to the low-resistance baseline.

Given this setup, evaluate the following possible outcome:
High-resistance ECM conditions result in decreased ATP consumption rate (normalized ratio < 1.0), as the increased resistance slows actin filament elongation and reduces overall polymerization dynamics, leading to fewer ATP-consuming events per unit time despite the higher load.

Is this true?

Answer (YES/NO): NO